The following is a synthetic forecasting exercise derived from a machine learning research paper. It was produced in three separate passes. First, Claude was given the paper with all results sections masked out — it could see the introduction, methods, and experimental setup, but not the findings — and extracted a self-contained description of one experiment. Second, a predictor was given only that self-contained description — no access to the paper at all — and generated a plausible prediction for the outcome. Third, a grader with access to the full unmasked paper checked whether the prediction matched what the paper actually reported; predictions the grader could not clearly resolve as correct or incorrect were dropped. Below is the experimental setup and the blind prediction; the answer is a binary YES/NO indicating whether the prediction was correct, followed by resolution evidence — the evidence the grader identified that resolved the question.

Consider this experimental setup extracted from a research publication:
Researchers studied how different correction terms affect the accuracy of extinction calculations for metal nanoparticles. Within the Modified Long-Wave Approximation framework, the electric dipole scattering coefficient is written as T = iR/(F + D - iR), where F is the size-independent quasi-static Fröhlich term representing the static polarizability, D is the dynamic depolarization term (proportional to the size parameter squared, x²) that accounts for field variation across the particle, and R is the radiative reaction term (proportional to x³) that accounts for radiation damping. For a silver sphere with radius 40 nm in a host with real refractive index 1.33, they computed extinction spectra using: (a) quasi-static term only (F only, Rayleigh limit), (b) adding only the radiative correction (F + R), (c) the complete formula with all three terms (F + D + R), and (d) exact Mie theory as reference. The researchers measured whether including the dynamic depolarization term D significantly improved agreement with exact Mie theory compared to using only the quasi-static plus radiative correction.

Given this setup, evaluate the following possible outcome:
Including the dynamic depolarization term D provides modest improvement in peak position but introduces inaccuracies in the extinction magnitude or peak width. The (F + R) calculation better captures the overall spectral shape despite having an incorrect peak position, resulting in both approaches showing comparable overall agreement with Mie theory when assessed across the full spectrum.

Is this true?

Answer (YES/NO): NO